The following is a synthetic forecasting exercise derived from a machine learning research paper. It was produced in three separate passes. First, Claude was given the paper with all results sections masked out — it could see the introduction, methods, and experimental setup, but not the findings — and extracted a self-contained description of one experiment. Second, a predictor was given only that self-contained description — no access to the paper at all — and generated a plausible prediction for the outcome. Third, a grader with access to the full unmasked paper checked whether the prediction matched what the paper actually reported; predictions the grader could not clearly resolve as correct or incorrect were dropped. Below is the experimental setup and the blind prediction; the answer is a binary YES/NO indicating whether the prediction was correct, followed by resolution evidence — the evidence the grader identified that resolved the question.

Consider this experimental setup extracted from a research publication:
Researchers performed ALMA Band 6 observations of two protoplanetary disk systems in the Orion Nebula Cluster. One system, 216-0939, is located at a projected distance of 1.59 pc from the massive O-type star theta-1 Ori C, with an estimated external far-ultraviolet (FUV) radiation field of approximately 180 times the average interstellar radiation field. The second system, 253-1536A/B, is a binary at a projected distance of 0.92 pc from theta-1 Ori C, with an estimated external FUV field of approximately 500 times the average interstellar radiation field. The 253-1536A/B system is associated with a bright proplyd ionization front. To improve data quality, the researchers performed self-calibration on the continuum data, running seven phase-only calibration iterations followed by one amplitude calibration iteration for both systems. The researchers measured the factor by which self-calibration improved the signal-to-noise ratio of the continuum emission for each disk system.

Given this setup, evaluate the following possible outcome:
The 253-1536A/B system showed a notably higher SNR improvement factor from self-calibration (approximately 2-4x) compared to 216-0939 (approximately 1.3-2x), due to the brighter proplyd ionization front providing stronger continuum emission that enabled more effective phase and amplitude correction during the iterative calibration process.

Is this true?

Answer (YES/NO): NO